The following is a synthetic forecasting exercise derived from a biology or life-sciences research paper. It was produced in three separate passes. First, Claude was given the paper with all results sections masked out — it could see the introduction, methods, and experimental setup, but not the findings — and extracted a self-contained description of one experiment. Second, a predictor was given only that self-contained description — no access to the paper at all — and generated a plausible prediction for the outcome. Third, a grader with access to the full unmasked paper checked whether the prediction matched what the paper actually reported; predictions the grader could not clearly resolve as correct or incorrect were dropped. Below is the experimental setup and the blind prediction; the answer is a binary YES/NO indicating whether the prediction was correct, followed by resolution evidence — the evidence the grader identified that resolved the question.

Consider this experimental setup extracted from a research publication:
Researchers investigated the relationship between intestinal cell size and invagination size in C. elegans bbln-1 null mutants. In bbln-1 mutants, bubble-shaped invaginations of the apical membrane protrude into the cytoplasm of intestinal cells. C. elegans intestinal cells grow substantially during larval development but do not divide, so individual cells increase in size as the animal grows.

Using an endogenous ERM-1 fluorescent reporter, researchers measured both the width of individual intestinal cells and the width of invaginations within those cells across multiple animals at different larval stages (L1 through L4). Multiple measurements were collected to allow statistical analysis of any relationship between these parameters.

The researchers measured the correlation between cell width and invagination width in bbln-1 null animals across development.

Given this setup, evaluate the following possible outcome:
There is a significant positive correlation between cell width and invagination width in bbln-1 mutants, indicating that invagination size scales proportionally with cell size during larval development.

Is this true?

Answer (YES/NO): YES